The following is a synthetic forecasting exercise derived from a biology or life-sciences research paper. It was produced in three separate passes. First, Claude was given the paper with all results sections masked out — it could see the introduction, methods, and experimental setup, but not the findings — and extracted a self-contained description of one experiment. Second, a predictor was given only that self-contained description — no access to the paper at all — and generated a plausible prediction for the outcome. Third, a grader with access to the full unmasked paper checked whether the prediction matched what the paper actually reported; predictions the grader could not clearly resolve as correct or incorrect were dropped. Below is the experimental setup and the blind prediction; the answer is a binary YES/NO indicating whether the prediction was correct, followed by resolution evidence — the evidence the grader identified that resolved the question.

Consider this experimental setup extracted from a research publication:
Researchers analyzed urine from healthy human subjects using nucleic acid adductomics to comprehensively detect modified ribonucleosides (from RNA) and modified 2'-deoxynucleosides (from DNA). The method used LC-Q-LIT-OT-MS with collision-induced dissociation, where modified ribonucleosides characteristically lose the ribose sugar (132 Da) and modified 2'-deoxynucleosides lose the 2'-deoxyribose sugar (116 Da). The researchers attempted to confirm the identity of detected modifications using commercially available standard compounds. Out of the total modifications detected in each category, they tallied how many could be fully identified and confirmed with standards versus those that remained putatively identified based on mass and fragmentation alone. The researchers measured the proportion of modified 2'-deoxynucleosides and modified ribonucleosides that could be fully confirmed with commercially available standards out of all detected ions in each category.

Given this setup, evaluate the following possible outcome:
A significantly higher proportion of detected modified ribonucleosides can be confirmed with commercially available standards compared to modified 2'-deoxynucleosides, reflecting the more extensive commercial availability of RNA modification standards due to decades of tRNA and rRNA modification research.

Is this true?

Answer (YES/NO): NO